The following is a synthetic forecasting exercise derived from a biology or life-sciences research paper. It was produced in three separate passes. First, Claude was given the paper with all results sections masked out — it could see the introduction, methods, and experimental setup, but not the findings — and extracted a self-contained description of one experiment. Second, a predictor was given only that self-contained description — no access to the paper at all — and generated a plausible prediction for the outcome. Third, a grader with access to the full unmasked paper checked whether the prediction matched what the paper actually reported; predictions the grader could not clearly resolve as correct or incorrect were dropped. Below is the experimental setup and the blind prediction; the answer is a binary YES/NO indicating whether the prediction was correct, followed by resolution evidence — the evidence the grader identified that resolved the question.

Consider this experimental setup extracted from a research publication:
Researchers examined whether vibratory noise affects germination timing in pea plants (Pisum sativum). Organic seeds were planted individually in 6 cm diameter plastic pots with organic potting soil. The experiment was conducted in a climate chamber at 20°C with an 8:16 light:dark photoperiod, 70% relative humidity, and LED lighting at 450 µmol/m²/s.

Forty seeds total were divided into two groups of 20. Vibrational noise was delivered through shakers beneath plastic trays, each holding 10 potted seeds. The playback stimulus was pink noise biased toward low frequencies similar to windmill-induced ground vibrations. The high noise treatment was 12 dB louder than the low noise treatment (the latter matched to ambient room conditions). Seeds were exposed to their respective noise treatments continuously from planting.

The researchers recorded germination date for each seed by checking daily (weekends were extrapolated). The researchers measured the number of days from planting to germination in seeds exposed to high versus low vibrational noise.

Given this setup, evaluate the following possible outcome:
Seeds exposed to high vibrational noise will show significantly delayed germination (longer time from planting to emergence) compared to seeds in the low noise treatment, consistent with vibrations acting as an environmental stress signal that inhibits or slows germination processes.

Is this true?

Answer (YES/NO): NO